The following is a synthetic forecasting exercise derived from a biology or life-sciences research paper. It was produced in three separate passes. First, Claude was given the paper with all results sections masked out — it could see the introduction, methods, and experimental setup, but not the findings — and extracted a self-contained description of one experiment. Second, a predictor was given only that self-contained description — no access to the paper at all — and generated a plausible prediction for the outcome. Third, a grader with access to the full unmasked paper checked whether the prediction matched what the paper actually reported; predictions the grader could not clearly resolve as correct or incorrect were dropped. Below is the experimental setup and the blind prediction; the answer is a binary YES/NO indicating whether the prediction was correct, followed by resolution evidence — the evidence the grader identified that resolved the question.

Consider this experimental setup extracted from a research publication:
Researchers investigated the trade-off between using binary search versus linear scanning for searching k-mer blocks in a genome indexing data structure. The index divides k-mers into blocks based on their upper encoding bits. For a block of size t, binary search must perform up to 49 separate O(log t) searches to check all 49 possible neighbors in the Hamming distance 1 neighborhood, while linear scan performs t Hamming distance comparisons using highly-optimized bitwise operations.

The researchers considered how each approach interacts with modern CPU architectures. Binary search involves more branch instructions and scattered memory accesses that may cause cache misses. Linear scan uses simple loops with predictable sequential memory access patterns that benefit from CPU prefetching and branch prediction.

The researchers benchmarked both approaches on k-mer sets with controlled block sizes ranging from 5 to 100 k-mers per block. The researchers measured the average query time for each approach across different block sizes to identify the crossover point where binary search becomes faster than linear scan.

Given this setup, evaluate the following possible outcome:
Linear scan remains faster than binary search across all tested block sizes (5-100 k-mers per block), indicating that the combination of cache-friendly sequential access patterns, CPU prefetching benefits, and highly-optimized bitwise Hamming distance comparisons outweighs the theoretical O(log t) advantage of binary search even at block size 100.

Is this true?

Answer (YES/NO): NO